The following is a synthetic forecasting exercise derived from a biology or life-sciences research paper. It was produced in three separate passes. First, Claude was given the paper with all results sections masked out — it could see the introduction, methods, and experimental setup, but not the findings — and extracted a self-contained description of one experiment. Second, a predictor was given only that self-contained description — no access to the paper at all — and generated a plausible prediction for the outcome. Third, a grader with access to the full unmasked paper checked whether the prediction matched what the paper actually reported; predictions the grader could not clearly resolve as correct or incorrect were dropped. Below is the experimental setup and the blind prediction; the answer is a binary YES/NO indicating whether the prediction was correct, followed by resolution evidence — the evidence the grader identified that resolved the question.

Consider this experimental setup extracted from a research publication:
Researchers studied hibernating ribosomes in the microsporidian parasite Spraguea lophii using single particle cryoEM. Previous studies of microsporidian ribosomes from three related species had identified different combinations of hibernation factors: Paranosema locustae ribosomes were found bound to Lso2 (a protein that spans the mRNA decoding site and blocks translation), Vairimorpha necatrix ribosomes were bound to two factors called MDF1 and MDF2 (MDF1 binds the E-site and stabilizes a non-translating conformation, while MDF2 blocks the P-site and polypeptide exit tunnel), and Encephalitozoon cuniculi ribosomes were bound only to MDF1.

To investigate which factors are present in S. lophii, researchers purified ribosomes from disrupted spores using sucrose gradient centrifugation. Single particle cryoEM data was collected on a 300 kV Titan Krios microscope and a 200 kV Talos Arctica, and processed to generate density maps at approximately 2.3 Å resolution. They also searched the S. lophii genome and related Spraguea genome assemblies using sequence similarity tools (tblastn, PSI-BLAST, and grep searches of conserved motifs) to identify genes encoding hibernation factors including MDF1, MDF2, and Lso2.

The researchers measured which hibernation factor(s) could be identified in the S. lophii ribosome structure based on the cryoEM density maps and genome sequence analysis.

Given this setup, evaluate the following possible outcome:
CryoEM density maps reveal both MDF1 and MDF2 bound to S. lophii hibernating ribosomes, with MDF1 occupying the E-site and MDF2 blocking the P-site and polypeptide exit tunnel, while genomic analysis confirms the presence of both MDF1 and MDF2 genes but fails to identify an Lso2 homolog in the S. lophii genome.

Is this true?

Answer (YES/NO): NO